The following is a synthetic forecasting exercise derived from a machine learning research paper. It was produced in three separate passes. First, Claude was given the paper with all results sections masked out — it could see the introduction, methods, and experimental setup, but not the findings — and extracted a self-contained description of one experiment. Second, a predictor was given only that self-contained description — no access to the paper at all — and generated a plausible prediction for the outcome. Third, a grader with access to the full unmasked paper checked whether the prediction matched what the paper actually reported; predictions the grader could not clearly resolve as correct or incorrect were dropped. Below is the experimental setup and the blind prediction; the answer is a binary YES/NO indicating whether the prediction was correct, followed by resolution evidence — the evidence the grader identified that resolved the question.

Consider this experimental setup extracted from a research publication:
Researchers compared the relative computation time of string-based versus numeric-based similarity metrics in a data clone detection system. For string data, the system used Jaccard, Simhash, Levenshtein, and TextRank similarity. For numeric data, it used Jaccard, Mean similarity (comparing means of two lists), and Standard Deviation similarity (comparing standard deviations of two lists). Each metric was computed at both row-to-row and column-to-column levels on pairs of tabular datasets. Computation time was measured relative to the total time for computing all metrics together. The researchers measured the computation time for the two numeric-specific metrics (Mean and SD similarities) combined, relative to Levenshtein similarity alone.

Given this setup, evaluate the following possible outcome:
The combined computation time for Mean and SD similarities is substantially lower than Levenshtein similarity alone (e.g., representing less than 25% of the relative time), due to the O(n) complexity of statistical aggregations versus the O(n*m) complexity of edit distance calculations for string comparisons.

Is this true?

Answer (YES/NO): NO